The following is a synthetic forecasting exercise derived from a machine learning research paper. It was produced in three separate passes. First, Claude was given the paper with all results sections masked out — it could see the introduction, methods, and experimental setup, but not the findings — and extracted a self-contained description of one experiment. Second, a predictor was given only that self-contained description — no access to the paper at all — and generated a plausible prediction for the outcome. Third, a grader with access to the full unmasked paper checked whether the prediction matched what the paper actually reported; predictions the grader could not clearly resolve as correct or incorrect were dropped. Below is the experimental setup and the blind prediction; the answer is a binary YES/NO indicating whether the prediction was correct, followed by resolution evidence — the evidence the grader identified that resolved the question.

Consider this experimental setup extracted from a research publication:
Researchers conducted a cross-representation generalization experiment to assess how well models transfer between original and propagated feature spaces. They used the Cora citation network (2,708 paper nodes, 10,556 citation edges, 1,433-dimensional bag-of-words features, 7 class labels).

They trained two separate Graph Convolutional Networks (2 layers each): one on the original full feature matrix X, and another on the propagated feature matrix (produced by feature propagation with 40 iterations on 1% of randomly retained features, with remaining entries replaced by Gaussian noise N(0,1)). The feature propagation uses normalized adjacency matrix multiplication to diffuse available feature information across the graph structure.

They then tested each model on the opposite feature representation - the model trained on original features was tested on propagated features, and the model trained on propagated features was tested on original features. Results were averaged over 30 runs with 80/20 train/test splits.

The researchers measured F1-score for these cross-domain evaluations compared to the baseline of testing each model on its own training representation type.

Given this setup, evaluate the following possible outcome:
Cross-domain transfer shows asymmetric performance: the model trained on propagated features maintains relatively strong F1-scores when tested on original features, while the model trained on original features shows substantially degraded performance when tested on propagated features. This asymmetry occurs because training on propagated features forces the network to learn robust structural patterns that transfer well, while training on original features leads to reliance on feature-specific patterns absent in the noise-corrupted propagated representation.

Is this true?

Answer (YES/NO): NO